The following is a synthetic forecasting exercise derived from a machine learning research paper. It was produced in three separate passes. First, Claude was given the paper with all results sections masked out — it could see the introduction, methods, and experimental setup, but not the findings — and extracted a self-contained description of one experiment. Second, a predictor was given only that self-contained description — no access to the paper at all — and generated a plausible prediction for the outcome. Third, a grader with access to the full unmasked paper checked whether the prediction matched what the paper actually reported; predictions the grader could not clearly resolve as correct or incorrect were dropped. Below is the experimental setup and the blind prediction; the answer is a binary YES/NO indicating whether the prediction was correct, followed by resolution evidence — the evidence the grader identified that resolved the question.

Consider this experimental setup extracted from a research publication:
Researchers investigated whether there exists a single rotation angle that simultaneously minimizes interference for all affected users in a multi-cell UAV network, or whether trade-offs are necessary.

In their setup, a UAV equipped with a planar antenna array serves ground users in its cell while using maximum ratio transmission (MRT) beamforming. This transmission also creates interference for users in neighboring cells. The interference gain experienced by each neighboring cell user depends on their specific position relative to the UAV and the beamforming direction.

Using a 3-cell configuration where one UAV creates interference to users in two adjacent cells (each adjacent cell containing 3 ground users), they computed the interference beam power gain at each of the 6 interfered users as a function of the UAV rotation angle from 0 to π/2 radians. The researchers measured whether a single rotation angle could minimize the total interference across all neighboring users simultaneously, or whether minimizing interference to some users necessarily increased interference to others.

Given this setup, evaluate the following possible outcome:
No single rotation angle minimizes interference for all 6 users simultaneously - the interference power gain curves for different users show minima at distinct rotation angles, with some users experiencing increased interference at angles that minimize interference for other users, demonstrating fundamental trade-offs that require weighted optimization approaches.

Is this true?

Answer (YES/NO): YES